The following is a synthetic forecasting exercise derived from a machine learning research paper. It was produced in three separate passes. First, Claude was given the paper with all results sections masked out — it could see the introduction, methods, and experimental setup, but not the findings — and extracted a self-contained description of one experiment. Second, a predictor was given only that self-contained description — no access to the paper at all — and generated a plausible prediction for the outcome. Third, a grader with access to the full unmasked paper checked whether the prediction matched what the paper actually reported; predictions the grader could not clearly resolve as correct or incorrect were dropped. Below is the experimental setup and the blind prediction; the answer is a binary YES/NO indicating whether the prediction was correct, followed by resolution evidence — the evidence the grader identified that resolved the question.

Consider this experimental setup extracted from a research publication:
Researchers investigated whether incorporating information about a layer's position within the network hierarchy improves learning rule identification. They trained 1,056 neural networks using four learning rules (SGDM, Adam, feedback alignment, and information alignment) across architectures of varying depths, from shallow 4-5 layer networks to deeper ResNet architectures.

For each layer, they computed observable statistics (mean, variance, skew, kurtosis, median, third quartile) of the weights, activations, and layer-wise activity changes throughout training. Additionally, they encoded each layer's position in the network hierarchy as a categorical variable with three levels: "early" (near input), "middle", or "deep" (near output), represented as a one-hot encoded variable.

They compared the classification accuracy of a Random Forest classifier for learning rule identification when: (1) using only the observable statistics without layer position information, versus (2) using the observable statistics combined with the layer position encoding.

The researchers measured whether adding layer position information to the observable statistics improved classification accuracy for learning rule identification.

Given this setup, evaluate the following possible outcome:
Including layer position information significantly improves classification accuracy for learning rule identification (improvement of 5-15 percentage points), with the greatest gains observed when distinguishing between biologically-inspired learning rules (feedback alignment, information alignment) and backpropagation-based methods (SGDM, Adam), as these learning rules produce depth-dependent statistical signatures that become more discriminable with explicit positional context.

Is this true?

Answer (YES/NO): NO